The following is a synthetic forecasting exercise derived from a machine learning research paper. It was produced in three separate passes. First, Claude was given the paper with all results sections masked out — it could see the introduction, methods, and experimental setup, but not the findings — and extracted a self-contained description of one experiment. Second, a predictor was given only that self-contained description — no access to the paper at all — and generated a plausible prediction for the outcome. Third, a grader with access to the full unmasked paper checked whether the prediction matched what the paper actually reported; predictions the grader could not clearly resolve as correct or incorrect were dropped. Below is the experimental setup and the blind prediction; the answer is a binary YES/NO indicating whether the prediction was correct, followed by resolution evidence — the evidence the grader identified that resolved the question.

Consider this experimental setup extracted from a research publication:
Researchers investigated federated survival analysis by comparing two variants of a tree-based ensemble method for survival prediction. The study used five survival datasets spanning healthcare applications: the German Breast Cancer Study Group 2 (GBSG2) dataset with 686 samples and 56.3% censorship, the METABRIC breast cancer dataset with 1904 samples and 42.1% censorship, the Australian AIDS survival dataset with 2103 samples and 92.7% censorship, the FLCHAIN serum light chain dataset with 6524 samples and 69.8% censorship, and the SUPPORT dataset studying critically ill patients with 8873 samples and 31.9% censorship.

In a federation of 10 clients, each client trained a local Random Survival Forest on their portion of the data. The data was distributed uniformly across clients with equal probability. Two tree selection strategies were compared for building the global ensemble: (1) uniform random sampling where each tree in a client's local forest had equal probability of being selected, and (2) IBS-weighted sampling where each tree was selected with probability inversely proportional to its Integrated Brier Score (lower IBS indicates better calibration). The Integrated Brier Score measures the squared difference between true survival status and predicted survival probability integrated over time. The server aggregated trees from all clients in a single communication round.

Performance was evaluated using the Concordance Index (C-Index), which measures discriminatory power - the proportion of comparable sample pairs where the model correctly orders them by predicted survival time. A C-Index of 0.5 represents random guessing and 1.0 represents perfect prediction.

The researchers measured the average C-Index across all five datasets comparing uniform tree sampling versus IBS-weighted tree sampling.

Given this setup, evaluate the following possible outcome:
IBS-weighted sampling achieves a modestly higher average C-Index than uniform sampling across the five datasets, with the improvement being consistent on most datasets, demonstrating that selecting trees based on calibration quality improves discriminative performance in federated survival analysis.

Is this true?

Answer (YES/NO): NO